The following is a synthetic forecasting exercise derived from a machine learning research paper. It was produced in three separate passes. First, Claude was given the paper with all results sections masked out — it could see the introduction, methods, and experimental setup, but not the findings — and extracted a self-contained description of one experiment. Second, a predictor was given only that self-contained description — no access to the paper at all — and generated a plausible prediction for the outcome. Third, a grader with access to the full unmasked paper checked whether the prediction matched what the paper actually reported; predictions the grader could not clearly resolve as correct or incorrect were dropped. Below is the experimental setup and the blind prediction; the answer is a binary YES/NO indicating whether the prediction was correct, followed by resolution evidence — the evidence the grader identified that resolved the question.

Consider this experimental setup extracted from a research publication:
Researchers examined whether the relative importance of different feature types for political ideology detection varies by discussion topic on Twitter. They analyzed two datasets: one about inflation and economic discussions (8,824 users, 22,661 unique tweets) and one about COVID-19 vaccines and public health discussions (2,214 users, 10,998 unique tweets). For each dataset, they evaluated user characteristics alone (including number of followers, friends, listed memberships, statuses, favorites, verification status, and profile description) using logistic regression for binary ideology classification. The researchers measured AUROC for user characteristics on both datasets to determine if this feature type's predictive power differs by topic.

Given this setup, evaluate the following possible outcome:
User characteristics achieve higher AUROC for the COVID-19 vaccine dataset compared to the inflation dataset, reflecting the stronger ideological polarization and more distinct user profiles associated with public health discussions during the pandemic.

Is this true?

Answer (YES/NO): YES